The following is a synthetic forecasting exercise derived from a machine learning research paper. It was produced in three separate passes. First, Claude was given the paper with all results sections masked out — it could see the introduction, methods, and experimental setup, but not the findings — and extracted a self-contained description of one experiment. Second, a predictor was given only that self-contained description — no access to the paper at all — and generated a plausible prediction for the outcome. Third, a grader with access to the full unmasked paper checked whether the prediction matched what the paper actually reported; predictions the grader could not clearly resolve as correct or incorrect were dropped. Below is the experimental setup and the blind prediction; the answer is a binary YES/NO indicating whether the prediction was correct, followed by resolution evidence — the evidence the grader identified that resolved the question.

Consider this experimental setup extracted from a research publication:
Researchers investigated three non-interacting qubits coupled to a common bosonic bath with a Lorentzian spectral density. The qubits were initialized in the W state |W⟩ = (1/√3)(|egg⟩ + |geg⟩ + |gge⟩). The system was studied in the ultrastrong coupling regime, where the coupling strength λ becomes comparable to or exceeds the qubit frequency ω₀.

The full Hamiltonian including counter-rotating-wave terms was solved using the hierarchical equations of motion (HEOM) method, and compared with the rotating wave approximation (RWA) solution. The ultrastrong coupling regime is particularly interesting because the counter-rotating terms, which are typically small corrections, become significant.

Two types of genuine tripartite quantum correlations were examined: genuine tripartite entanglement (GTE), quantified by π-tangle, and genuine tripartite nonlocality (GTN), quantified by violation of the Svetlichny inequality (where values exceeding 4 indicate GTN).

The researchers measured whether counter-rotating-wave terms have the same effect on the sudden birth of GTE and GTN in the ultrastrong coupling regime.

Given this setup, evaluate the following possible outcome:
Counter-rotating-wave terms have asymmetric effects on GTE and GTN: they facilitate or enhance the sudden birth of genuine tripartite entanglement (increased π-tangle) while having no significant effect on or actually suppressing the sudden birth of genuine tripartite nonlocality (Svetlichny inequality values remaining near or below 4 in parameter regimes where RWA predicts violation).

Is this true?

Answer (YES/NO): NO